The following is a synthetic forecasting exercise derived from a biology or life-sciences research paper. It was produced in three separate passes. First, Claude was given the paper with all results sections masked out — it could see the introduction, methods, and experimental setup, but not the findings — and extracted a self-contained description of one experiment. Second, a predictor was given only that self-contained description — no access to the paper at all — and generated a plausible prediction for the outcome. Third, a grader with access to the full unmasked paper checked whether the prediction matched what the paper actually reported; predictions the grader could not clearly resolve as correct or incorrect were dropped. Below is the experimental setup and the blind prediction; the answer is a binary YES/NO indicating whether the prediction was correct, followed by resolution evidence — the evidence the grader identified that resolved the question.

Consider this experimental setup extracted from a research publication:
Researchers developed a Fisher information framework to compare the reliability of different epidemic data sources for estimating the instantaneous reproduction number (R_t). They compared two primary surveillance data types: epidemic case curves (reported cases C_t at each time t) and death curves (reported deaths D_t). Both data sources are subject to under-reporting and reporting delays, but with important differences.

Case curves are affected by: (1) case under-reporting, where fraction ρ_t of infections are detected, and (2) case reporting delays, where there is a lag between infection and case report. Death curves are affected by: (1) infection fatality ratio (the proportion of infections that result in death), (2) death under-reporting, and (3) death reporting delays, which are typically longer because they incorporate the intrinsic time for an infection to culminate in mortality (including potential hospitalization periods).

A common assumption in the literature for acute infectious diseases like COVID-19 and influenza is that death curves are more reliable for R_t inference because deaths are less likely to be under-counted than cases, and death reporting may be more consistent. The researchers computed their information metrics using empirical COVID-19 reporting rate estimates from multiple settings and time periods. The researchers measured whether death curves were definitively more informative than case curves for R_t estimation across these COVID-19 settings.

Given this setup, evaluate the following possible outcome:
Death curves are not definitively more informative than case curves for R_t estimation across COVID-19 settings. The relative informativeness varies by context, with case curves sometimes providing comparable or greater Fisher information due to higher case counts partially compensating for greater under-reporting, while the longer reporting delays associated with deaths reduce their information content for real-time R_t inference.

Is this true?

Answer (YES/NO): YES